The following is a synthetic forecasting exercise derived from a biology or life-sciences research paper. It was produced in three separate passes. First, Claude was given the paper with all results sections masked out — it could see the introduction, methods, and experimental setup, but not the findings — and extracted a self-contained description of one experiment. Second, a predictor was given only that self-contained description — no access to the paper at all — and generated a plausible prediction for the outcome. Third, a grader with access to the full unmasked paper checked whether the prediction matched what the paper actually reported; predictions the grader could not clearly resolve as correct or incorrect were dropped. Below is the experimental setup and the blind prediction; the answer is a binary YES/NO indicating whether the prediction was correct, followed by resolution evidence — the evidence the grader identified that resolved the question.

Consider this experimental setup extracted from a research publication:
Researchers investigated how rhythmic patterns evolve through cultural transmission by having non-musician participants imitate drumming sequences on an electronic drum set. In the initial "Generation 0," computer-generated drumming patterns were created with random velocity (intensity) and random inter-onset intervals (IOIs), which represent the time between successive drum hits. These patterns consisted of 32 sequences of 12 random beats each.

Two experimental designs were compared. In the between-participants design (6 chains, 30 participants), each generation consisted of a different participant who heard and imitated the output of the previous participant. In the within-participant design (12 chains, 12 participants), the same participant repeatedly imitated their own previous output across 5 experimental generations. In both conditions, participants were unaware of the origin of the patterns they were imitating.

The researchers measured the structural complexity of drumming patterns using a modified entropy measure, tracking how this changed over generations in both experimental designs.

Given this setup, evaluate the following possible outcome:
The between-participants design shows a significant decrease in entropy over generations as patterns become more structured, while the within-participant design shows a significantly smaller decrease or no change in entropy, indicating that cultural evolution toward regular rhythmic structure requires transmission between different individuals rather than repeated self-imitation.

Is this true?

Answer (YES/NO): NO